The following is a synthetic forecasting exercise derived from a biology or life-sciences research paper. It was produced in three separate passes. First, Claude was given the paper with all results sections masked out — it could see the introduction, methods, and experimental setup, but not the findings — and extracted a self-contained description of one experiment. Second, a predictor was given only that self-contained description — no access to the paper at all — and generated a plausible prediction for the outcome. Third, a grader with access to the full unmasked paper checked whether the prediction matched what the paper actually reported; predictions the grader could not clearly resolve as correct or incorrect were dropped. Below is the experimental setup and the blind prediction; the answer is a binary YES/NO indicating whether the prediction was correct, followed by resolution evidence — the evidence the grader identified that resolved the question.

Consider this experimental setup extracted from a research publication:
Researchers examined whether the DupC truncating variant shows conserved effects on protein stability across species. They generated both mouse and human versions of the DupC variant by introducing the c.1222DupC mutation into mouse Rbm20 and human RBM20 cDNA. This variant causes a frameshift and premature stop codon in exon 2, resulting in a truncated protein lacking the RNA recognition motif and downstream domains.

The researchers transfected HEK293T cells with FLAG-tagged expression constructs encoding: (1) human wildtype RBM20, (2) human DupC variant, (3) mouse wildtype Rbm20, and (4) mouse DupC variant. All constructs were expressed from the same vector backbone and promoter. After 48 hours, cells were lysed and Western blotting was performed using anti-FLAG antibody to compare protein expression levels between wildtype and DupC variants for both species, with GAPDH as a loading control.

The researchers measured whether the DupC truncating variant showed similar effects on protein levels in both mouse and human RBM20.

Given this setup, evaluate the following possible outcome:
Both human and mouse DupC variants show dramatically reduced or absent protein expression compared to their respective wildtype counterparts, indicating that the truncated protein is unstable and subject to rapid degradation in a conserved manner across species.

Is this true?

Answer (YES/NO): NO